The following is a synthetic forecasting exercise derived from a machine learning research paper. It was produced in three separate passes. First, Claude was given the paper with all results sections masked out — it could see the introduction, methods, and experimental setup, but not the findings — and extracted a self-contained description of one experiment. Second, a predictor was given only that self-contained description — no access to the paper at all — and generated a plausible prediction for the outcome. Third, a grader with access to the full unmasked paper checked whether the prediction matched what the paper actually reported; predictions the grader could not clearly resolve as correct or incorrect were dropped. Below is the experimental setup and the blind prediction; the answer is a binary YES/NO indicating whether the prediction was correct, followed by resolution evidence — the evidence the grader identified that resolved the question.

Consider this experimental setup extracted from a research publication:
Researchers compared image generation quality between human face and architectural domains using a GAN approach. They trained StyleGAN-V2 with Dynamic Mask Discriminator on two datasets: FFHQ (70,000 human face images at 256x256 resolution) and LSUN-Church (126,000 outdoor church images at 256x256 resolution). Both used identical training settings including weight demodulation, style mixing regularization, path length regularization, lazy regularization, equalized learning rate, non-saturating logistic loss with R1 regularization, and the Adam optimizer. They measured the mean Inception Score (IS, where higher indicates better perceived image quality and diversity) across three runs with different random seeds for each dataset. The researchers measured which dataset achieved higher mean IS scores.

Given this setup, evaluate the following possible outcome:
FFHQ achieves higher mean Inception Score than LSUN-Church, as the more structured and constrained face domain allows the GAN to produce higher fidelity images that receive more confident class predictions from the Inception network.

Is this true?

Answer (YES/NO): YES